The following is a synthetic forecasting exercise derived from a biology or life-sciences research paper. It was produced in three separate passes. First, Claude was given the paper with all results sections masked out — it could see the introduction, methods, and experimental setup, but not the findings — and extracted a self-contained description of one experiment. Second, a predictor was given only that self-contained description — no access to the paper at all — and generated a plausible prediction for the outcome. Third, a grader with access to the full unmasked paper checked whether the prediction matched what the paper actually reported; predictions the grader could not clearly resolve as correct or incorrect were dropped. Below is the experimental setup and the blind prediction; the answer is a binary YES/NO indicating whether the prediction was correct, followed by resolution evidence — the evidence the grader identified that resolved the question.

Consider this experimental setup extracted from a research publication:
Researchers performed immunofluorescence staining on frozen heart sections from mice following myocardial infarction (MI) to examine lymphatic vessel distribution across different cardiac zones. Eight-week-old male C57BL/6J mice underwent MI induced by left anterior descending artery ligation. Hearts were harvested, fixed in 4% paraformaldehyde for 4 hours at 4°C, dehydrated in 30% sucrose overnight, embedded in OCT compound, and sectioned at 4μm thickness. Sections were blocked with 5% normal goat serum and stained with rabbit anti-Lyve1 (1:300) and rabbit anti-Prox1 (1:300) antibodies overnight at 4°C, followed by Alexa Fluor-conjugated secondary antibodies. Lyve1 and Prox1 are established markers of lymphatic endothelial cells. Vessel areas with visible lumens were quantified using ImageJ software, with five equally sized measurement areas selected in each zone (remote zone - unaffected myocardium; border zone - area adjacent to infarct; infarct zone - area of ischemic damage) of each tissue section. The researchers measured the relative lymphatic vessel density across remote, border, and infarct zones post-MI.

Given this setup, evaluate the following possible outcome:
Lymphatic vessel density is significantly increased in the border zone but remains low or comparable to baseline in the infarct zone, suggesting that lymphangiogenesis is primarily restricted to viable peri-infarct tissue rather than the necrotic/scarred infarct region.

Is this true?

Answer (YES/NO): NO